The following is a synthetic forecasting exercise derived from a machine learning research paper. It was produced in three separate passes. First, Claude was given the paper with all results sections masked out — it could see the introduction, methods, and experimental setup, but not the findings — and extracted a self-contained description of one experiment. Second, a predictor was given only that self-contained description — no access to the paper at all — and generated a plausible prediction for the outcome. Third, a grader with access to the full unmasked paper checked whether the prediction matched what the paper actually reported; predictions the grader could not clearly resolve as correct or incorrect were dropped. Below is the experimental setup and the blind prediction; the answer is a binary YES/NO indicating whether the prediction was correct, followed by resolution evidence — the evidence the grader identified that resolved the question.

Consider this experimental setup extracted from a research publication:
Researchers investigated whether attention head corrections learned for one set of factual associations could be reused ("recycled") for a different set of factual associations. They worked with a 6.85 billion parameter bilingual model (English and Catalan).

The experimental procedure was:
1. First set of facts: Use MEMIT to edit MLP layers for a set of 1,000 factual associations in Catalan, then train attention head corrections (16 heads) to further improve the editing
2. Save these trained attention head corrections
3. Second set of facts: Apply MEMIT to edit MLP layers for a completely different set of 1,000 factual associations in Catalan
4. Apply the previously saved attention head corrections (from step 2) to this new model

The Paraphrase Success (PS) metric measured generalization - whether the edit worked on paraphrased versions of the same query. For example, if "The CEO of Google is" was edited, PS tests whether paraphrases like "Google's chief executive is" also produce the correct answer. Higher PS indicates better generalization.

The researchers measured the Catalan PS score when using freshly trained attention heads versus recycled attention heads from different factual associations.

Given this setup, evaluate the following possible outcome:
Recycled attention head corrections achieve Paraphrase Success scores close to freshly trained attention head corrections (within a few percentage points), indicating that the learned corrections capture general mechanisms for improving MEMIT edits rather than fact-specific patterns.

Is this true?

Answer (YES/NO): YES